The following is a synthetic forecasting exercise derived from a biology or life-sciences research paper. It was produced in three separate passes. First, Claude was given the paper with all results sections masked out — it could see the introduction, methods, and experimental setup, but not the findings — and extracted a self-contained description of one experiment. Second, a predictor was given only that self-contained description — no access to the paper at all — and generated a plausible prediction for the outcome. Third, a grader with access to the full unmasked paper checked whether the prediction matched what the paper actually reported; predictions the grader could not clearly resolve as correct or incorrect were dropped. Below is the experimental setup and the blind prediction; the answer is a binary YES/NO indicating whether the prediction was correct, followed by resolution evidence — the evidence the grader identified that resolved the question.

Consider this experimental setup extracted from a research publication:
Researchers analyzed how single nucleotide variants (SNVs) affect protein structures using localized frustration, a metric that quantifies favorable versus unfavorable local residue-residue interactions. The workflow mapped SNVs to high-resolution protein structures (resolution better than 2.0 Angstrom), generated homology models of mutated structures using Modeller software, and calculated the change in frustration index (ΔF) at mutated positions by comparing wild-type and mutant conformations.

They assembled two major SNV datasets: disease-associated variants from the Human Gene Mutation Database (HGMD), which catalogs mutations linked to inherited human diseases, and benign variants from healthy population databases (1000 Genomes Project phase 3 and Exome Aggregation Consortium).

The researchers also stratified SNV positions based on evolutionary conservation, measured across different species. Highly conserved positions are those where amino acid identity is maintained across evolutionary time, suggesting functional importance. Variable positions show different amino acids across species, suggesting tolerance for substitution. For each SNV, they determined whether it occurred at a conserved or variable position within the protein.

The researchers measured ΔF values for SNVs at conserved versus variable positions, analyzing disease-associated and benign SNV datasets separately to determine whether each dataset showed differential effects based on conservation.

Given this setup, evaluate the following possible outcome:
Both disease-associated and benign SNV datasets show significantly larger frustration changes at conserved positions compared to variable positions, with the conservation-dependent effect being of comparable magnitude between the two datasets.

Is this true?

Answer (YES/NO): NO